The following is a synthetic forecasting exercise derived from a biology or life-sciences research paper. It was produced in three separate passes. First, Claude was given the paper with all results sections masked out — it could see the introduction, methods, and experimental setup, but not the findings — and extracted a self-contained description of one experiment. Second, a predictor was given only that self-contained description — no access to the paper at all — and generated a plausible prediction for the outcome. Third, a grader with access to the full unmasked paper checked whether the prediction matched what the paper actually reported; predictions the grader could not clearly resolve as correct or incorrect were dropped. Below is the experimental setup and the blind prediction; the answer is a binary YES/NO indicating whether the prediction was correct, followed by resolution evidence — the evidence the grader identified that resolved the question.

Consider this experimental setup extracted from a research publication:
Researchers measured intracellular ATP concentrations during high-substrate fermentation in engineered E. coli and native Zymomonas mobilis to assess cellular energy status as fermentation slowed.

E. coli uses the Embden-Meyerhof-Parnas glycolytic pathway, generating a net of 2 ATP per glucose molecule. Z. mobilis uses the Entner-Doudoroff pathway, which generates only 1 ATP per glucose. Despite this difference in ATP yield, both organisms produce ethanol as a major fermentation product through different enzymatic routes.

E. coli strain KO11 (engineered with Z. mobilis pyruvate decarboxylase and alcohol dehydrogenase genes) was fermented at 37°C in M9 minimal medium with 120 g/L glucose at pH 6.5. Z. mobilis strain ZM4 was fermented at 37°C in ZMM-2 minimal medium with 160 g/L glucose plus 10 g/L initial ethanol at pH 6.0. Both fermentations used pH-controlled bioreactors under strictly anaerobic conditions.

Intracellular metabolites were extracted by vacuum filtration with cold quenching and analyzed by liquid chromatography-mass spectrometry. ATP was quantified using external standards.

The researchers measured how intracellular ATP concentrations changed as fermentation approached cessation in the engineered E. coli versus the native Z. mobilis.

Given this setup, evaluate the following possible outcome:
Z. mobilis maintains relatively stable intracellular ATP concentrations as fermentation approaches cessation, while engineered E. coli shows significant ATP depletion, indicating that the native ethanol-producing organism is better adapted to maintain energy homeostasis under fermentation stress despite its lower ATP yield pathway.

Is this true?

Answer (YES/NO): NO